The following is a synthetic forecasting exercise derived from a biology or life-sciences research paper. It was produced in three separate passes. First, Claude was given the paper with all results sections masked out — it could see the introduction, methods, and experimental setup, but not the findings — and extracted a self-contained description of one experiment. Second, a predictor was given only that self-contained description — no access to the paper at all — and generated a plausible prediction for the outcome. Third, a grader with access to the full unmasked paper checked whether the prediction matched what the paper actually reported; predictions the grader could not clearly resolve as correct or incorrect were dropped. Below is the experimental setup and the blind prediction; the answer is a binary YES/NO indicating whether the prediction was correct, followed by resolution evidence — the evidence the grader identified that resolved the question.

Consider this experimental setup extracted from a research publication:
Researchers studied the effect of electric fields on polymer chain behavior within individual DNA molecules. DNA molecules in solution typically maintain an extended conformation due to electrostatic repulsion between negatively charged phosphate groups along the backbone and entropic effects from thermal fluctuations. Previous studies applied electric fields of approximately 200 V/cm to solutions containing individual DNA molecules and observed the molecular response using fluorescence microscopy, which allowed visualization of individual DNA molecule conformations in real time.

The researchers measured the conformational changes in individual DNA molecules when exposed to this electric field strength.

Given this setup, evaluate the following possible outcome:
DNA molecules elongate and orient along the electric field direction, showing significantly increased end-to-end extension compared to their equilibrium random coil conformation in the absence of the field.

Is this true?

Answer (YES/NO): NO